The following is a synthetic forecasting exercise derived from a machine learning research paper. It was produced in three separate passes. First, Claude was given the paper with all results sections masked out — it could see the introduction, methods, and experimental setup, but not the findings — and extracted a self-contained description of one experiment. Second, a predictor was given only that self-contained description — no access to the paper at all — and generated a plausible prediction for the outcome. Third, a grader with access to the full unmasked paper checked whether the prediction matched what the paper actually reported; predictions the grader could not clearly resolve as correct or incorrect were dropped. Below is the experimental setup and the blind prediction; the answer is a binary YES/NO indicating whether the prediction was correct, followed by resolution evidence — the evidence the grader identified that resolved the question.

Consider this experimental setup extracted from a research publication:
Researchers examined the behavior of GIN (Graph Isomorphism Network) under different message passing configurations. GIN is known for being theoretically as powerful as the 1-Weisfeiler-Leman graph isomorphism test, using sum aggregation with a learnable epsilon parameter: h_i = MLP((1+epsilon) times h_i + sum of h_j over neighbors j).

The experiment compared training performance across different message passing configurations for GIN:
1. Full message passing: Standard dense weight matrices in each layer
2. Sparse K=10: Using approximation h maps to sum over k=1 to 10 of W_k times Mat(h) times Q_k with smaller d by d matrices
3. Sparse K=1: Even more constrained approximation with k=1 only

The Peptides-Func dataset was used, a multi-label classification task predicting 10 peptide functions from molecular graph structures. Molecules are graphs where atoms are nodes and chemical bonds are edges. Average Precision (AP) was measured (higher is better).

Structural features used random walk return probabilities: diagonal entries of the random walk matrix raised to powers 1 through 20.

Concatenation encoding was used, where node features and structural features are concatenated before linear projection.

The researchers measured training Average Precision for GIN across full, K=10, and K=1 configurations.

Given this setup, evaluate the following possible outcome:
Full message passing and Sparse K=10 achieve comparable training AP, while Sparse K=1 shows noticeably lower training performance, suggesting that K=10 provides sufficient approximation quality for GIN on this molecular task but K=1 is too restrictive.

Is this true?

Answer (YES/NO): NO